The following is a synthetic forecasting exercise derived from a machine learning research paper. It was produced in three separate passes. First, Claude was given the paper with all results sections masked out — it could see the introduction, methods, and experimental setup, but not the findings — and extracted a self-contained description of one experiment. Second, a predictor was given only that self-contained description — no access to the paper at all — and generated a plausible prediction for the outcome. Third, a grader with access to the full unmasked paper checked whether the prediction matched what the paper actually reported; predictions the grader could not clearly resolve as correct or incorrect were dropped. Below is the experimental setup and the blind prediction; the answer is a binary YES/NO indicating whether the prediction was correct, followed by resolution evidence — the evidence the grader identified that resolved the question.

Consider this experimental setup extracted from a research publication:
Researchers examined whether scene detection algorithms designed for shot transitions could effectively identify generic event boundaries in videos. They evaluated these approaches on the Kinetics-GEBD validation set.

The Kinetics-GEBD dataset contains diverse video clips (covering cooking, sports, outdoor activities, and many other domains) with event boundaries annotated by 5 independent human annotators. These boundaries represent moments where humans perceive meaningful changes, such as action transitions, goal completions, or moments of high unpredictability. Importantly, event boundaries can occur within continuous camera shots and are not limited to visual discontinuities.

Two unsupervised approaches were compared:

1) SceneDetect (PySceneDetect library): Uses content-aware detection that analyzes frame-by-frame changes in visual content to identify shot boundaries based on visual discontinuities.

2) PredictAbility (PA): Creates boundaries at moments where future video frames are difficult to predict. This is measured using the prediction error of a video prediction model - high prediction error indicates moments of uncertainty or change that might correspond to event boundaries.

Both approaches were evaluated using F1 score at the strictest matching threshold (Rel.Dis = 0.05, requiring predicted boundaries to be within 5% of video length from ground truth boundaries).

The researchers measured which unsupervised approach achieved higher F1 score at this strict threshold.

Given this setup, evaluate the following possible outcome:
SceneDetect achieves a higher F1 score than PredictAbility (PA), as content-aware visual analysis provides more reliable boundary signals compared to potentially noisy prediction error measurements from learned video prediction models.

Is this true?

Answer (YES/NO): NO